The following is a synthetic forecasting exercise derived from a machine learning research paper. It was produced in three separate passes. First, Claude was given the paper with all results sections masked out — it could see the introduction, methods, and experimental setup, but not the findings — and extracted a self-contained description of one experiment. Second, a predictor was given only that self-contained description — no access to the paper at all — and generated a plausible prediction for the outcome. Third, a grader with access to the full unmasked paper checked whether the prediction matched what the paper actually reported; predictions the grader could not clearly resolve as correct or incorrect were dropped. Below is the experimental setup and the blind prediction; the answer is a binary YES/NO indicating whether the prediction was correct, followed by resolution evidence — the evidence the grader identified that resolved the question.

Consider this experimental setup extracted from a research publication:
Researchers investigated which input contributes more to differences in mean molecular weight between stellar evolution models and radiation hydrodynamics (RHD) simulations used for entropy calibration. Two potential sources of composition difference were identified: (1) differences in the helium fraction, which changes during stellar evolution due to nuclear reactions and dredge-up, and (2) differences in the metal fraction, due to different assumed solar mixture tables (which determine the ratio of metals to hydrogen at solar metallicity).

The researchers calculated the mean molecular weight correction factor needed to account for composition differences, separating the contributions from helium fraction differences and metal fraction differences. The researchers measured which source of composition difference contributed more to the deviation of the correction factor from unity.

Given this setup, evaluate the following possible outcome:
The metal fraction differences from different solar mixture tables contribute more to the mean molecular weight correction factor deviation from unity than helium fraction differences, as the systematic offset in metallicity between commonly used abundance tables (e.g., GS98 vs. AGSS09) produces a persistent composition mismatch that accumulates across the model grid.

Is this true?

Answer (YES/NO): NO